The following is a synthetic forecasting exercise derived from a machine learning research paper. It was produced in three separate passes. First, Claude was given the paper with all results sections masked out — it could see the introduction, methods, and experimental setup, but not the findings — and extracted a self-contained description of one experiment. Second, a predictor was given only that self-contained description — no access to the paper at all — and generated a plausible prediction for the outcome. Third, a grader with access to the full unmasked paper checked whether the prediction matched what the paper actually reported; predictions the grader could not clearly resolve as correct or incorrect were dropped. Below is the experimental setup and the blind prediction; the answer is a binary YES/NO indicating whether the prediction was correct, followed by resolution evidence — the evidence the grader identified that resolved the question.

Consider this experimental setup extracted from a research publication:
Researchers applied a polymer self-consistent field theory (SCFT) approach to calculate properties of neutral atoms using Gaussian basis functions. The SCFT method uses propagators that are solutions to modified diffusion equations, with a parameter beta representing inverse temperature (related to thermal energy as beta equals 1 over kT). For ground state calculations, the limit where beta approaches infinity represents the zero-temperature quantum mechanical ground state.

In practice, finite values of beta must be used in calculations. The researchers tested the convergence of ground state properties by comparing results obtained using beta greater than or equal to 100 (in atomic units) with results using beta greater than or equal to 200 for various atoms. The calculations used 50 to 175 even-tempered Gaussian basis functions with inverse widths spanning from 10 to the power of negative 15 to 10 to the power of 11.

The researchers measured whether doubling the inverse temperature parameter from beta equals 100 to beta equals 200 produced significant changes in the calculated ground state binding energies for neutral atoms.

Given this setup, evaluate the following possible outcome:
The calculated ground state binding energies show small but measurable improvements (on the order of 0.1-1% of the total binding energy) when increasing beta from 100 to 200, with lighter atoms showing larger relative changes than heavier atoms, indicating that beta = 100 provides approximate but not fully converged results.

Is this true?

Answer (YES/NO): NO